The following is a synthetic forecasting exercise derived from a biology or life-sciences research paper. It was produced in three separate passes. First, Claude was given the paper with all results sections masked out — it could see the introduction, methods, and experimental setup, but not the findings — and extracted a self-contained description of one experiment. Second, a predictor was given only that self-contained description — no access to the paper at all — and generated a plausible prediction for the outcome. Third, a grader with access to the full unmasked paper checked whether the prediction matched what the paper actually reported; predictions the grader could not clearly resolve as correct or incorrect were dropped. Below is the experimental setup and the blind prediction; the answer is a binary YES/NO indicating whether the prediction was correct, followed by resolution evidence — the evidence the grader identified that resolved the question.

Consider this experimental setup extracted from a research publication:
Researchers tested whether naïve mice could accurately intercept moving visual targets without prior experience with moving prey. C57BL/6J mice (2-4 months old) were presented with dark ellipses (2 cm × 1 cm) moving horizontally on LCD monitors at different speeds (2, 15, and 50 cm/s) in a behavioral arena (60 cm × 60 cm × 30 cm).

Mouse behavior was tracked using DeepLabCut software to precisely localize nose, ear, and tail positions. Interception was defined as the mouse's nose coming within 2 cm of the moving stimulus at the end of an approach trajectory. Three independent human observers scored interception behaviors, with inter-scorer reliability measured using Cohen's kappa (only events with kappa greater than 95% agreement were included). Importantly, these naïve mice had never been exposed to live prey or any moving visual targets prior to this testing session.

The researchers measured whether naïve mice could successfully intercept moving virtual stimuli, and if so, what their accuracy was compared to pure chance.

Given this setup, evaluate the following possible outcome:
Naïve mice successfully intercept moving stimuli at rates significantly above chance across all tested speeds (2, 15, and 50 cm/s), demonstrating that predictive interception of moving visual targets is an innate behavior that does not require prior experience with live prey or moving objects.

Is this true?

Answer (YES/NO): YES